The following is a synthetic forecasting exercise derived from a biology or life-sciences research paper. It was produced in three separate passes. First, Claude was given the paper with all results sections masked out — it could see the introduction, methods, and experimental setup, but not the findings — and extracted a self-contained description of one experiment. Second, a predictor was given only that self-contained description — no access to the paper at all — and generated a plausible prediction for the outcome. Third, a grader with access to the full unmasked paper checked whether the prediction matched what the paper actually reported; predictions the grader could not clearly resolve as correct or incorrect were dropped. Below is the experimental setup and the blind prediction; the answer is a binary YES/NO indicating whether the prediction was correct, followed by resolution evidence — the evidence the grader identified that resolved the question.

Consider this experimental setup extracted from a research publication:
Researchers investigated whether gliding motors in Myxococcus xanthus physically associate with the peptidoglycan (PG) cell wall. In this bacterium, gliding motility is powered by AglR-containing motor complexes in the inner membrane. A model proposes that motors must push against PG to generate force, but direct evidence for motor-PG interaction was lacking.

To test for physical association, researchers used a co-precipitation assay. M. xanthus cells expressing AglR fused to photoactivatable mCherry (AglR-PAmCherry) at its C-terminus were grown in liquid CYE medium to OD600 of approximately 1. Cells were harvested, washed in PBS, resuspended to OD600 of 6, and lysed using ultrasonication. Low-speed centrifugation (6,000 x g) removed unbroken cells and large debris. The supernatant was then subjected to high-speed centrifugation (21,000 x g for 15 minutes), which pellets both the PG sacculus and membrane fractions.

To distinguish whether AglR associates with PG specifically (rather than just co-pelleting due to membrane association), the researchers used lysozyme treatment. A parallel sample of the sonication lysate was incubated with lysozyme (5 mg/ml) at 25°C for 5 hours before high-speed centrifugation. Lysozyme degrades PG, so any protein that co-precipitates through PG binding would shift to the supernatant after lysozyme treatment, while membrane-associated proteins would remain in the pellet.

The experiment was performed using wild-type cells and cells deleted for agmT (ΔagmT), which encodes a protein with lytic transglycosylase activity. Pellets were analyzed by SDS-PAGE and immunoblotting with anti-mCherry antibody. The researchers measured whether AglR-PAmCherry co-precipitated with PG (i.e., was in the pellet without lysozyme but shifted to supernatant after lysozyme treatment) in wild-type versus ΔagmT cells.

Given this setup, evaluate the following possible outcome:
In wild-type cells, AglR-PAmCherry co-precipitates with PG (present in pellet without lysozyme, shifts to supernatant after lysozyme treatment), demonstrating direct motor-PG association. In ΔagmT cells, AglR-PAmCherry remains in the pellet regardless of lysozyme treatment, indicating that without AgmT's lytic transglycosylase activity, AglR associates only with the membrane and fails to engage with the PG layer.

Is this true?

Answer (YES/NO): YES